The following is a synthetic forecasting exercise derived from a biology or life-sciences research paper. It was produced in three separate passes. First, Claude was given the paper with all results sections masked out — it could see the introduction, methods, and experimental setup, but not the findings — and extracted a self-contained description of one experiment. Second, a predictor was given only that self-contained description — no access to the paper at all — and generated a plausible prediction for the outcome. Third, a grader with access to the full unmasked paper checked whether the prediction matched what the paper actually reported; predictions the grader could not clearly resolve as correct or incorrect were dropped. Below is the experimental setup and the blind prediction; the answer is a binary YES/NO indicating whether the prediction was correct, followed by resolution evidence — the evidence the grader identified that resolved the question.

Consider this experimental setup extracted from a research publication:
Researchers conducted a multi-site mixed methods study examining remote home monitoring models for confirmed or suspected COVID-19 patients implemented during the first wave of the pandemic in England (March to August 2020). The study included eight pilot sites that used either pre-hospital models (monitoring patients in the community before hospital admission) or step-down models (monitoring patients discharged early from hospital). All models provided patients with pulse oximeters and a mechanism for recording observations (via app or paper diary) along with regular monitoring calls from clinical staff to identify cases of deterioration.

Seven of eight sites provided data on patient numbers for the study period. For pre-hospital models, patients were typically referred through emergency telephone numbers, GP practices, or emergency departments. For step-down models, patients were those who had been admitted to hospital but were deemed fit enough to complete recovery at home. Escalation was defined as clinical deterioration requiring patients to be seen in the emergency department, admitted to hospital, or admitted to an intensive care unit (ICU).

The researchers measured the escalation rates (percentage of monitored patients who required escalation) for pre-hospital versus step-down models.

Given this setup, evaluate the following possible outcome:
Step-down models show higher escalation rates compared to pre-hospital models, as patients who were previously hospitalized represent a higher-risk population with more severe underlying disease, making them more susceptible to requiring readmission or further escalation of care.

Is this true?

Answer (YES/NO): YES